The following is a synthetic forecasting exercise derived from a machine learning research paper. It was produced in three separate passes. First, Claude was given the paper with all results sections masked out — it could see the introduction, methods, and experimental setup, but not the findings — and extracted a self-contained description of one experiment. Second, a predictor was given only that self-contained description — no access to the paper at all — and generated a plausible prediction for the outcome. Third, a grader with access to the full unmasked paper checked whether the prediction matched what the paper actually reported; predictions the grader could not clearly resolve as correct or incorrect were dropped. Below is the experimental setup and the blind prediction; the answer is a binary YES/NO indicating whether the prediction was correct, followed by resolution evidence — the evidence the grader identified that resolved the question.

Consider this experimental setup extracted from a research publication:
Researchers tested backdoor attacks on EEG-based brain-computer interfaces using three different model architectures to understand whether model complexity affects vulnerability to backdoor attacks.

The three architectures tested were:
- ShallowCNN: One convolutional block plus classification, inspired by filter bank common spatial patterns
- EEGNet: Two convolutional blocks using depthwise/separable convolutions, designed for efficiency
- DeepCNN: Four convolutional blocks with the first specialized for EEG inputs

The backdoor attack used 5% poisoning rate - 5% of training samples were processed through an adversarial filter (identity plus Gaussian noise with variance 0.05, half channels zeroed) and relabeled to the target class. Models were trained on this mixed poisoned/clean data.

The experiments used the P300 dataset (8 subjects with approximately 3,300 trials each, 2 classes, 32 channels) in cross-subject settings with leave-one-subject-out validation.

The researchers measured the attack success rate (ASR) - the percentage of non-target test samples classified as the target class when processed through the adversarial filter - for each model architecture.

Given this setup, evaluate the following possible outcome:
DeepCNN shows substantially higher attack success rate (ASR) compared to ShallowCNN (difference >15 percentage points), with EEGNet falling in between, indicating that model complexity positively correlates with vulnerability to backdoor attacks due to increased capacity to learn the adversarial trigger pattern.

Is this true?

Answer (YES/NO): NO